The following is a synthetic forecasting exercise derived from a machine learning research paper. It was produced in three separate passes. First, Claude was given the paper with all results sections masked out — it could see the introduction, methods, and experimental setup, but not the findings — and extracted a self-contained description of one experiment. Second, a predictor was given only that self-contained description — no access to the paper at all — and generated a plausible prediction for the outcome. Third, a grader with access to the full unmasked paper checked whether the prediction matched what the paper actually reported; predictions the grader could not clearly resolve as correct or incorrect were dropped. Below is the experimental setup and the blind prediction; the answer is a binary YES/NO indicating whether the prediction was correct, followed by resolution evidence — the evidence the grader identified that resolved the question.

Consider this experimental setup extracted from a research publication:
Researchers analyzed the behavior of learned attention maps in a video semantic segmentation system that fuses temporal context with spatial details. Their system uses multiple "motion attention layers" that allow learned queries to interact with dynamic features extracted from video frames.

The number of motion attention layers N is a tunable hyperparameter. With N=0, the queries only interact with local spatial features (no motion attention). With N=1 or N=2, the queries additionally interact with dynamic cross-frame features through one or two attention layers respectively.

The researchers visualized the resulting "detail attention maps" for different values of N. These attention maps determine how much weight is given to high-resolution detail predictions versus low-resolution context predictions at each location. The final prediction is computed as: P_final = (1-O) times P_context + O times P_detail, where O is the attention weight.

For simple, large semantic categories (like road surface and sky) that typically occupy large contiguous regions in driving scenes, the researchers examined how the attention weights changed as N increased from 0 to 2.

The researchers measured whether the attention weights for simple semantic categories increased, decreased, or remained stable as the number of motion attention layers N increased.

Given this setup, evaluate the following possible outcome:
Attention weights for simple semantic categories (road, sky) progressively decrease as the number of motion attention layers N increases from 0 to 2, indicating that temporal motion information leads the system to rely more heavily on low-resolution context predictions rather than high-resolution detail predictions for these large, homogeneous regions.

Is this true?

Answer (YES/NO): YES